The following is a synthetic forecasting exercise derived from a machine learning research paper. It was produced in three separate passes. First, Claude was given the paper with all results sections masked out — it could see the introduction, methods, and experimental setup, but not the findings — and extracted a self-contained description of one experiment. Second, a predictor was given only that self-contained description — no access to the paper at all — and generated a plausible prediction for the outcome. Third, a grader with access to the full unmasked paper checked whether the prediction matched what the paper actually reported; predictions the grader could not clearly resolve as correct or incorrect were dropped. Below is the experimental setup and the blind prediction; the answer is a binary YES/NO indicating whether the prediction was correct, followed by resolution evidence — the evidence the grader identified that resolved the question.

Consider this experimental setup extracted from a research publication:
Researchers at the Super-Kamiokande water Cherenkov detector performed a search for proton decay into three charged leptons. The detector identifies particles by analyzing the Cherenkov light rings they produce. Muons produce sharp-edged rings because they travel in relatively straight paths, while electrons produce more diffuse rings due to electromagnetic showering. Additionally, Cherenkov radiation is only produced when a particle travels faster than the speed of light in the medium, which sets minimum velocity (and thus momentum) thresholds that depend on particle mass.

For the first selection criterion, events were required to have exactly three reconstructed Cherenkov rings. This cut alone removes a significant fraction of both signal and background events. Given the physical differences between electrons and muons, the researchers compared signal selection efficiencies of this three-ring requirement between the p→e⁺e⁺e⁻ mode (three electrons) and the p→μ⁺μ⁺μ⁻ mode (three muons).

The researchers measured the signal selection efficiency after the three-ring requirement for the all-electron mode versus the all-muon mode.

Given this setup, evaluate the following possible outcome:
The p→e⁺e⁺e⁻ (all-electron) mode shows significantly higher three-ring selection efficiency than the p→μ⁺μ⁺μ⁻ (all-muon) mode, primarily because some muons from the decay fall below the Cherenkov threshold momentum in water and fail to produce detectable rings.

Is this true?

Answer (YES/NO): YES